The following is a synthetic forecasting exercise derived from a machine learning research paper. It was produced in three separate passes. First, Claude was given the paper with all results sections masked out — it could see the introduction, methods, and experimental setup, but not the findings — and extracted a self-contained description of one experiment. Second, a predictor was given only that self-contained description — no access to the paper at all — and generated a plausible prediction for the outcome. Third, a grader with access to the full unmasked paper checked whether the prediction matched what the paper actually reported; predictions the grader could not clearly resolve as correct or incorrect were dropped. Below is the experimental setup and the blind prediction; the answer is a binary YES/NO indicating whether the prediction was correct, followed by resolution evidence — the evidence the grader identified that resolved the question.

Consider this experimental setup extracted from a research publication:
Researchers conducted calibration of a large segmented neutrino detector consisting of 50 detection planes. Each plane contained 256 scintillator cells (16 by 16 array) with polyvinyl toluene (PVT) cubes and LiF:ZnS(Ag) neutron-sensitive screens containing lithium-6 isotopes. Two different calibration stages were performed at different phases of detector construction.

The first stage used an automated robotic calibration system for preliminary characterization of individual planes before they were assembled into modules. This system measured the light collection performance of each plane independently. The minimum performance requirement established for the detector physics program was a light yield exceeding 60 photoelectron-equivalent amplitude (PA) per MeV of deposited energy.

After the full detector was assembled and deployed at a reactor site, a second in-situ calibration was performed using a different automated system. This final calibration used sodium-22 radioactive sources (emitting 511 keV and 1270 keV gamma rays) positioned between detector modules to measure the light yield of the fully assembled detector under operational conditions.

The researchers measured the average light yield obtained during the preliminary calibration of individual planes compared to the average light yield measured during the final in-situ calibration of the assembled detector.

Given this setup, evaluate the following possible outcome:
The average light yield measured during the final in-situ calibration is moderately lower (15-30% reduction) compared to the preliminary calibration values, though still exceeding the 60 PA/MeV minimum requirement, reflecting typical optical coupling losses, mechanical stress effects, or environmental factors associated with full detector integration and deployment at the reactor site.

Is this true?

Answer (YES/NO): NO